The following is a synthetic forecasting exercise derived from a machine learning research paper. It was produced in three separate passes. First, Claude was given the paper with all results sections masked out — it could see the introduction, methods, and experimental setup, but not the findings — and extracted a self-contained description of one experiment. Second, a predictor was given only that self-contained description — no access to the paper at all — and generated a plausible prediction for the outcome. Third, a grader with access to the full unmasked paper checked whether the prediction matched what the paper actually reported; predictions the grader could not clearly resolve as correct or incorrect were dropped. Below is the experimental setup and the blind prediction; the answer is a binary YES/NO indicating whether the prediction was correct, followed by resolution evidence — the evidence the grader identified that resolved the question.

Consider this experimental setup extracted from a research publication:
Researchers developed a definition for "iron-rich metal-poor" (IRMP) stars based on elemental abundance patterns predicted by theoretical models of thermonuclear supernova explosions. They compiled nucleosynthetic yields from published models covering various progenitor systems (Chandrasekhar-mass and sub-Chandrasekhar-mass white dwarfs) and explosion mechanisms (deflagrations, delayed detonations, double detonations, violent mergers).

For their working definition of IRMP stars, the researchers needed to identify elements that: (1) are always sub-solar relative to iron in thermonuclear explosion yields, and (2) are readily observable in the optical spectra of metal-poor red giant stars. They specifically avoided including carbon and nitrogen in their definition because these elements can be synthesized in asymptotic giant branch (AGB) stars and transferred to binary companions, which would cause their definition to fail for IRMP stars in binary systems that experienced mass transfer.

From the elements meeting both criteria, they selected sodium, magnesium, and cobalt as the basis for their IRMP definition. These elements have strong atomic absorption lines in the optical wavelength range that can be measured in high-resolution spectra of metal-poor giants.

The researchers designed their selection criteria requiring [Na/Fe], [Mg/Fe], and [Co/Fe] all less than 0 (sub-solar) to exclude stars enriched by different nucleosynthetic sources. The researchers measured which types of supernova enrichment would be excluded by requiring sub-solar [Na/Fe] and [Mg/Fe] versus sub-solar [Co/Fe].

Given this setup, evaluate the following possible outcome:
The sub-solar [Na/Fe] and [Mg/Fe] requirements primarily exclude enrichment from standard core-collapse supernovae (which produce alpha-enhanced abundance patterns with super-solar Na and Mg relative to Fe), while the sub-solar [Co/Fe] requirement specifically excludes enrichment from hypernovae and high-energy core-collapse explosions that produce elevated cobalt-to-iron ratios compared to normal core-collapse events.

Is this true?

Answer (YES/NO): YES